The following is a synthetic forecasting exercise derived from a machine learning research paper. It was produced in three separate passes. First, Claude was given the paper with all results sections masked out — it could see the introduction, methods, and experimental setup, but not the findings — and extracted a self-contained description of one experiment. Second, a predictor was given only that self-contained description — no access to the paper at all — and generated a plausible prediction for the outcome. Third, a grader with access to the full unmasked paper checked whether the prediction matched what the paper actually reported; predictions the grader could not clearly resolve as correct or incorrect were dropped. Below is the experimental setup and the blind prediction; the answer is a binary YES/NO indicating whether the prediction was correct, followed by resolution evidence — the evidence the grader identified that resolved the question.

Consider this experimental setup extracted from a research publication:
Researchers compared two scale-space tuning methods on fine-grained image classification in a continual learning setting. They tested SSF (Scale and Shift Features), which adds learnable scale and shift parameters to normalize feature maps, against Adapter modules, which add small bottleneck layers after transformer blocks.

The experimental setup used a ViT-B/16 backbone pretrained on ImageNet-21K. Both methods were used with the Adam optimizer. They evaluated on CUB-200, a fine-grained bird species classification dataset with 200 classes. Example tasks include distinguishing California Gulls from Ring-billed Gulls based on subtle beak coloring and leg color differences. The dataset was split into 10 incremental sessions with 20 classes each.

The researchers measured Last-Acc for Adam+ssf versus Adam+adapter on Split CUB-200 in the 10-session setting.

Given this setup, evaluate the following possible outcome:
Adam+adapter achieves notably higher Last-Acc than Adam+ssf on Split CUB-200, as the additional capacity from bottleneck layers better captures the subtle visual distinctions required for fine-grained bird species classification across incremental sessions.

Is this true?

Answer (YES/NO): NO